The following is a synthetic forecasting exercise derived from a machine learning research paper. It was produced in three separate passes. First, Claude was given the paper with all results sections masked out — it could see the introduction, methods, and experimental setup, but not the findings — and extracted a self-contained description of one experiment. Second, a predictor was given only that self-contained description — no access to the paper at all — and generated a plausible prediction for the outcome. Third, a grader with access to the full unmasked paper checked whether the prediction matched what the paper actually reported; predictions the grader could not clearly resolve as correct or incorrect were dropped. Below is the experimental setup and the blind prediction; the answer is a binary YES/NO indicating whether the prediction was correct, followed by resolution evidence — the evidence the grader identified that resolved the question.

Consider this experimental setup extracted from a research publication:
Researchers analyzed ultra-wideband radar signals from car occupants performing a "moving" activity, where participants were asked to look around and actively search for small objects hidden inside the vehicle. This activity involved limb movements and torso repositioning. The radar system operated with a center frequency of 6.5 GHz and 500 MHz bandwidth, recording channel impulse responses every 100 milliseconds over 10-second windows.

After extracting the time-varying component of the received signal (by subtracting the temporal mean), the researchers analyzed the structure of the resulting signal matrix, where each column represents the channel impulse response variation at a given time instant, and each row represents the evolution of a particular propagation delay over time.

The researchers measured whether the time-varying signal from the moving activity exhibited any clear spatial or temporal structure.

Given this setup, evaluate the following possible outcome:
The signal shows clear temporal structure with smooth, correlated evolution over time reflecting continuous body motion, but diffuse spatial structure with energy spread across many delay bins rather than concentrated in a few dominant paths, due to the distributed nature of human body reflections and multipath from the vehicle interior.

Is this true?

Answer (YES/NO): NO